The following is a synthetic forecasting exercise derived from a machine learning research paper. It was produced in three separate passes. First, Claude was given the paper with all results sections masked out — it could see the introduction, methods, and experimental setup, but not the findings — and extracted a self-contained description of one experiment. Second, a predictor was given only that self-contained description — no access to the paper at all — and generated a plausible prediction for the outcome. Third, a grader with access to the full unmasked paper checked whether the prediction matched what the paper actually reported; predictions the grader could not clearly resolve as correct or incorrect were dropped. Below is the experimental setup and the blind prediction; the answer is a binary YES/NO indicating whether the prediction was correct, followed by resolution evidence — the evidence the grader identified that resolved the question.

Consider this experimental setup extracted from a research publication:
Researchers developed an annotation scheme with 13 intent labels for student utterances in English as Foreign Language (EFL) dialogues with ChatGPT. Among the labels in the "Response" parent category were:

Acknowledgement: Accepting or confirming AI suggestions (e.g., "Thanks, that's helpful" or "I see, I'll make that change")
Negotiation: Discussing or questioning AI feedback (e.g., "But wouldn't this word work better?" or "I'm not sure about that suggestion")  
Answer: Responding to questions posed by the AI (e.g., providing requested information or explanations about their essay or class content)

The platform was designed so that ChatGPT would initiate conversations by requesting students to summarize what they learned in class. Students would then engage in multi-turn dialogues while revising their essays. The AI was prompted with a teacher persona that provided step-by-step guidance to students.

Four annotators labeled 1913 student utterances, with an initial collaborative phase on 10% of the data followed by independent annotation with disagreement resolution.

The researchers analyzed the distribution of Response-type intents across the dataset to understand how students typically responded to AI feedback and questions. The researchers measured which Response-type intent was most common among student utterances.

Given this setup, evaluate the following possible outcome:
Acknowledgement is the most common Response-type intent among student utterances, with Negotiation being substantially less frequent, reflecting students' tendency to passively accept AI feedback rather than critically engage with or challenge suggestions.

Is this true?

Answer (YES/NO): NO